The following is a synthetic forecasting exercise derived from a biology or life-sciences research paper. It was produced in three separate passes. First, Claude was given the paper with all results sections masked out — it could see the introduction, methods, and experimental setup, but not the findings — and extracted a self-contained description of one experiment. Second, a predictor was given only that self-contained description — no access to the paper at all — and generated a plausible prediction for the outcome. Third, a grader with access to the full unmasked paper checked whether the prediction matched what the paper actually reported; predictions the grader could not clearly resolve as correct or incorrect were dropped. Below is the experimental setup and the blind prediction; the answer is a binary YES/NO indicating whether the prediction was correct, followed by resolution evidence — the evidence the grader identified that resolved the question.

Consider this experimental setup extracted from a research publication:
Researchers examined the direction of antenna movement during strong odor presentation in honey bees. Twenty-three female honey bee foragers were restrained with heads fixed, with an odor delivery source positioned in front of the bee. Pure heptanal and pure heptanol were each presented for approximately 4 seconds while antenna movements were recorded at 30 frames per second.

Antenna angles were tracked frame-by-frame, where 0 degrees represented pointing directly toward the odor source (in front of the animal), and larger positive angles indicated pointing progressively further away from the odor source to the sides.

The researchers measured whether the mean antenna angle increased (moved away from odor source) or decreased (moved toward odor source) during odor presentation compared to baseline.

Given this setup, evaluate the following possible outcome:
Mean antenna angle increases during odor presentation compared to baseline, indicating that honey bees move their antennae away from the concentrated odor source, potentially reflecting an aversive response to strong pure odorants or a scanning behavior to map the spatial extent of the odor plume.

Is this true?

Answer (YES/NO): YES